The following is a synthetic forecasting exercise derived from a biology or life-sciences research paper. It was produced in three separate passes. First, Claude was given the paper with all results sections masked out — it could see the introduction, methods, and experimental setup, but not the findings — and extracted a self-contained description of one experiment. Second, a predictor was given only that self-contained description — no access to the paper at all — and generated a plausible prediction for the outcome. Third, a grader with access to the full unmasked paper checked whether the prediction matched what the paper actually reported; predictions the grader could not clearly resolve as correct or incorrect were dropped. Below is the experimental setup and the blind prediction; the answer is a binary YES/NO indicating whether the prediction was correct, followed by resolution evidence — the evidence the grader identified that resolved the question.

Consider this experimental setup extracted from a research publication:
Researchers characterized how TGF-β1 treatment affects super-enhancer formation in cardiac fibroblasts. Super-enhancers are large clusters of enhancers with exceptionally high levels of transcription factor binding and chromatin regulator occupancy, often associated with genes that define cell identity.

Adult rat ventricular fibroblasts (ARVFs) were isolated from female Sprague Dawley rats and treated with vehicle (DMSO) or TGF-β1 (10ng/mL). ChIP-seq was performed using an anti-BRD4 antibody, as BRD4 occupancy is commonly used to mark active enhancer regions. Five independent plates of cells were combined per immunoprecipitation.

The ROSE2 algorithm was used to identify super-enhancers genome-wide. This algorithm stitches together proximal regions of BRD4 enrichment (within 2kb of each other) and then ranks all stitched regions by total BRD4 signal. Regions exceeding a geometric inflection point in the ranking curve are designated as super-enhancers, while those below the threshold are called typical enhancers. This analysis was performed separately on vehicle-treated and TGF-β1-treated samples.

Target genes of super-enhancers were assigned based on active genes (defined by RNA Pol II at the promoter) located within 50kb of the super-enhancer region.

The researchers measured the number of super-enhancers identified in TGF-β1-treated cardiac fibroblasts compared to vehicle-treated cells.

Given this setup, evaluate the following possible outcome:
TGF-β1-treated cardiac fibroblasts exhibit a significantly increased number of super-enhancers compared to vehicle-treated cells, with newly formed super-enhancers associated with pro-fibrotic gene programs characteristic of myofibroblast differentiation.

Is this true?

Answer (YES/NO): NO